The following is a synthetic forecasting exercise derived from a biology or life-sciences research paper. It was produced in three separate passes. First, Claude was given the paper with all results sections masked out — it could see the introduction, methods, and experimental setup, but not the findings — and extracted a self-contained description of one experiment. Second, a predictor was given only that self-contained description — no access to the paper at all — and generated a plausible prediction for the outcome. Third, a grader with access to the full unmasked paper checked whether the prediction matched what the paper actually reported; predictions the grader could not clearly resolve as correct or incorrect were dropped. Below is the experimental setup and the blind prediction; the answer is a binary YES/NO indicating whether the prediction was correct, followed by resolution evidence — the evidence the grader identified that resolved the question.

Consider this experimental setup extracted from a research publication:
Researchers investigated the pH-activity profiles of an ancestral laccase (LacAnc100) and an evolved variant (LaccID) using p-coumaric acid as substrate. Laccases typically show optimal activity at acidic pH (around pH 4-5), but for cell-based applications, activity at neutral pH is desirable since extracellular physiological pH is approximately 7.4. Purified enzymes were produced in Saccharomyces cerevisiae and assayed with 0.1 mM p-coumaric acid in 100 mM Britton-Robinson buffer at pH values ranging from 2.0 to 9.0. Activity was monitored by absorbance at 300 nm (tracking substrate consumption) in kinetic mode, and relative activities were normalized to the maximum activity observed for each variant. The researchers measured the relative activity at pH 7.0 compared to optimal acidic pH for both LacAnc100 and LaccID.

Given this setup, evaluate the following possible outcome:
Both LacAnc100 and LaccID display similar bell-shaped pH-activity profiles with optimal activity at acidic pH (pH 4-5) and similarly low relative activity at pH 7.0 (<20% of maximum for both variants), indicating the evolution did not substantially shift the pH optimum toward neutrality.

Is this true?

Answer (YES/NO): NO